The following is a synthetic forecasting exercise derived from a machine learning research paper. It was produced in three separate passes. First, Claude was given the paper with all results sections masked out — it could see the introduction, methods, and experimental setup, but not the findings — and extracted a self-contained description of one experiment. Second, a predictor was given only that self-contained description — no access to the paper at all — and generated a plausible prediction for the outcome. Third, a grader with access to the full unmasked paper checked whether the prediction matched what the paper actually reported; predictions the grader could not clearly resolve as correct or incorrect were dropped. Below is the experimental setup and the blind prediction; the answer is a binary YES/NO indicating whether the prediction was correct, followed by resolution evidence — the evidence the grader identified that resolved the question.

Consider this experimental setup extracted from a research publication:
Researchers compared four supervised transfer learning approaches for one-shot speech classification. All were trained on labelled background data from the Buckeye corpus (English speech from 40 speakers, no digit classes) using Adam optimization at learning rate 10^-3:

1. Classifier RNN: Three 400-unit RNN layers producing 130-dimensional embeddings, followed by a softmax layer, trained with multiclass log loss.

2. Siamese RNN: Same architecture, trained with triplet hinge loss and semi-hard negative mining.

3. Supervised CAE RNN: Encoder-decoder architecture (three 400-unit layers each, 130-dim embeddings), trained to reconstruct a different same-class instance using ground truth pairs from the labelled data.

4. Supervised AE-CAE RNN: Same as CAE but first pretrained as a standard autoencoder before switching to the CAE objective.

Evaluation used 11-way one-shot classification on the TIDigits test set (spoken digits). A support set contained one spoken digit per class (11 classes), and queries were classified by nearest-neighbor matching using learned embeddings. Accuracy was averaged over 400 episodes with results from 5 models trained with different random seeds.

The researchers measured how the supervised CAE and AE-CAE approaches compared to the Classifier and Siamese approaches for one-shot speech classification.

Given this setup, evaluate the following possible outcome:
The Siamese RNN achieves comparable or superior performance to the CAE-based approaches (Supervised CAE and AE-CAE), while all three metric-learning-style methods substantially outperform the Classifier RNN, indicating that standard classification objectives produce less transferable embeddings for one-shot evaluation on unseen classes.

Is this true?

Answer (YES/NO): NO